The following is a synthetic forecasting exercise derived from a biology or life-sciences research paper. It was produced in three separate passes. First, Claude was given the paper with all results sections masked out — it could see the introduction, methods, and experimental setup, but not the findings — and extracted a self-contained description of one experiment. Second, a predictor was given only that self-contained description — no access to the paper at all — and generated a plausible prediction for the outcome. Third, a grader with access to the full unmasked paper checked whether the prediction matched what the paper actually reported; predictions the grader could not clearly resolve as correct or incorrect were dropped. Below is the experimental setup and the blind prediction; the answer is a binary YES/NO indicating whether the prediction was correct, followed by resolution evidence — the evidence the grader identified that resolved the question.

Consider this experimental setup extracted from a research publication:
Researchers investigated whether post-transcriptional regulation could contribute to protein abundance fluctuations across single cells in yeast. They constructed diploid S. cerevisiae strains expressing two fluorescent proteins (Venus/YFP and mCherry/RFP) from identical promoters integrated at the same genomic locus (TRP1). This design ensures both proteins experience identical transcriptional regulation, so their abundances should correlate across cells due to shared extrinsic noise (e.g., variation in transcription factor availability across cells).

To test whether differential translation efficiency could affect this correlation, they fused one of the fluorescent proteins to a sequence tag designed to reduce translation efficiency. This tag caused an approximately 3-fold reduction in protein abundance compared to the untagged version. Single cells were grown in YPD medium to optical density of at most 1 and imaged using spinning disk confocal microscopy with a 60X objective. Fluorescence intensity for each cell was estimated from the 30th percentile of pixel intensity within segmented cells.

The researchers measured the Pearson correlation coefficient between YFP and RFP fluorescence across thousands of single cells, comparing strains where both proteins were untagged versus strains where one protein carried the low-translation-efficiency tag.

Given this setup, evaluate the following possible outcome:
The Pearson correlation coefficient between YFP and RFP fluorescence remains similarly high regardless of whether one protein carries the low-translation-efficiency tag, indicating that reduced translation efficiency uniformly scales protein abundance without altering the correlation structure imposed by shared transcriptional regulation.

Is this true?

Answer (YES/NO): YES